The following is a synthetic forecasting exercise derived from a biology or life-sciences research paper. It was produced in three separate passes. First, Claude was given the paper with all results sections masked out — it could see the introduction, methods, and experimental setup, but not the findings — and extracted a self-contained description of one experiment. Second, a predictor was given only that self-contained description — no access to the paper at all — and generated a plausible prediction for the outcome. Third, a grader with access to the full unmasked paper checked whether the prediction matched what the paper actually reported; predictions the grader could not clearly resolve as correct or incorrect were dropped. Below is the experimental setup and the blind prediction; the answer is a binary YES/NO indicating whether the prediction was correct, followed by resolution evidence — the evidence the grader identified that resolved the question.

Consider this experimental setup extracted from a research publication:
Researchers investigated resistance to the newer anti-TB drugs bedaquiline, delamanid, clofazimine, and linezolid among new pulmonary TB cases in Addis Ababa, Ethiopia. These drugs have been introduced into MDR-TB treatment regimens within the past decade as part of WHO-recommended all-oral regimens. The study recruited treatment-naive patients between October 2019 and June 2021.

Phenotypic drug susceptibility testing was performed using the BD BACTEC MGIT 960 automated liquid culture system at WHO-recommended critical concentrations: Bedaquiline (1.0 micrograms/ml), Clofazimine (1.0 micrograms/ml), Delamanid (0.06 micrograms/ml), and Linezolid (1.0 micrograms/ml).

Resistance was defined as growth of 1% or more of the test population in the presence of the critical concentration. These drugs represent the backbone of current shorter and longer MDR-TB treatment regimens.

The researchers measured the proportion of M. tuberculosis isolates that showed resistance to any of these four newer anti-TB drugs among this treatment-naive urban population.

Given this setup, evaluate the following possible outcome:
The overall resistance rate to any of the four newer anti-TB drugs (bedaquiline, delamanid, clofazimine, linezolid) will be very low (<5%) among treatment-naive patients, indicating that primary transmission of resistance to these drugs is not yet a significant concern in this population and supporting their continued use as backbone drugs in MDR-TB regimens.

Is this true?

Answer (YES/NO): YES